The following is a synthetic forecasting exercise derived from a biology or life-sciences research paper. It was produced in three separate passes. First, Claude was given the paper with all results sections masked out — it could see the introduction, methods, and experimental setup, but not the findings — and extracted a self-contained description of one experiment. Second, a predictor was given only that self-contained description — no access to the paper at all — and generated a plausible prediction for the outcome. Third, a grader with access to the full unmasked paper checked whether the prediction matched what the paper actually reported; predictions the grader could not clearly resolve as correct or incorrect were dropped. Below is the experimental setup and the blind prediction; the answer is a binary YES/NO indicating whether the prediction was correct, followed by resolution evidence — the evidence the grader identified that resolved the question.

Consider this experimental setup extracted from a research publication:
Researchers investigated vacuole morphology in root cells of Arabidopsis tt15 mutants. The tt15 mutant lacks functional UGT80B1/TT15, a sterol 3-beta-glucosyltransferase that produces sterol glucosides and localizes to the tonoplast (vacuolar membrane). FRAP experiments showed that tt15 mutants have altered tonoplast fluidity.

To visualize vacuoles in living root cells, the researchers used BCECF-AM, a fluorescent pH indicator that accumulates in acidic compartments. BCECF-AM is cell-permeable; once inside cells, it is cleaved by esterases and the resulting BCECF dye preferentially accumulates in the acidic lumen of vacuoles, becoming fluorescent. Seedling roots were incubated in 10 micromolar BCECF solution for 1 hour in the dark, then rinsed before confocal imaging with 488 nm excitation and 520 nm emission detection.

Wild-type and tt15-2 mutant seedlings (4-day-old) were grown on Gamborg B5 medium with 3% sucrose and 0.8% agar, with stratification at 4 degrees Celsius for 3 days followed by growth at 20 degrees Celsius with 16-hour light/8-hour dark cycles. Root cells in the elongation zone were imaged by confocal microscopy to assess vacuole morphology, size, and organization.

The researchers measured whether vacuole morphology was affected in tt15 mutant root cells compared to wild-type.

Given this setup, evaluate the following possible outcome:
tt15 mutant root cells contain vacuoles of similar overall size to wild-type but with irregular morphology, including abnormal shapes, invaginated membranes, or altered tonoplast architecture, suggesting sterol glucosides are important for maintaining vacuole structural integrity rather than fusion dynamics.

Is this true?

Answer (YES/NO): NO